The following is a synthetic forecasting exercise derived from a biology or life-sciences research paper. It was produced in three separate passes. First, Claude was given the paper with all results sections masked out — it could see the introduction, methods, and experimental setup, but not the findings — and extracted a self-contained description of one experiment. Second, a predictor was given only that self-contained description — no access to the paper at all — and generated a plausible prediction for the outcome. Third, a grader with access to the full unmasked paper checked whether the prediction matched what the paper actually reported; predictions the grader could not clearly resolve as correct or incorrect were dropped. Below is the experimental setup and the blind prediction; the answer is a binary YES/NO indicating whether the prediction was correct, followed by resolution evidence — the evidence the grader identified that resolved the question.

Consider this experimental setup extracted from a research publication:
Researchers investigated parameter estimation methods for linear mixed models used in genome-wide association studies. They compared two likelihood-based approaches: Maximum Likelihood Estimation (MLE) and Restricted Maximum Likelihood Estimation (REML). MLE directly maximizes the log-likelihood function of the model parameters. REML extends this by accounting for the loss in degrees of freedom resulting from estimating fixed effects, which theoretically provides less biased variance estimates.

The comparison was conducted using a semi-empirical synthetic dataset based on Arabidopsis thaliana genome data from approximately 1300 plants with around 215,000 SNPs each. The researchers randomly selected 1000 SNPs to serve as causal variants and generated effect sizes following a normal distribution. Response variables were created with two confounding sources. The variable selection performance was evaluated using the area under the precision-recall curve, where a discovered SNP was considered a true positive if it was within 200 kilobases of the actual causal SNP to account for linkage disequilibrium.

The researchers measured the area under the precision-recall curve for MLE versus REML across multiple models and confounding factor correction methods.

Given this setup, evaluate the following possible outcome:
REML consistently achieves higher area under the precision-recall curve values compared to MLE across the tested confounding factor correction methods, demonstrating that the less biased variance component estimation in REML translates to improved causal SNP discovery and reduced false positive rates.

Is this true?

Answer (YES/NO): NO